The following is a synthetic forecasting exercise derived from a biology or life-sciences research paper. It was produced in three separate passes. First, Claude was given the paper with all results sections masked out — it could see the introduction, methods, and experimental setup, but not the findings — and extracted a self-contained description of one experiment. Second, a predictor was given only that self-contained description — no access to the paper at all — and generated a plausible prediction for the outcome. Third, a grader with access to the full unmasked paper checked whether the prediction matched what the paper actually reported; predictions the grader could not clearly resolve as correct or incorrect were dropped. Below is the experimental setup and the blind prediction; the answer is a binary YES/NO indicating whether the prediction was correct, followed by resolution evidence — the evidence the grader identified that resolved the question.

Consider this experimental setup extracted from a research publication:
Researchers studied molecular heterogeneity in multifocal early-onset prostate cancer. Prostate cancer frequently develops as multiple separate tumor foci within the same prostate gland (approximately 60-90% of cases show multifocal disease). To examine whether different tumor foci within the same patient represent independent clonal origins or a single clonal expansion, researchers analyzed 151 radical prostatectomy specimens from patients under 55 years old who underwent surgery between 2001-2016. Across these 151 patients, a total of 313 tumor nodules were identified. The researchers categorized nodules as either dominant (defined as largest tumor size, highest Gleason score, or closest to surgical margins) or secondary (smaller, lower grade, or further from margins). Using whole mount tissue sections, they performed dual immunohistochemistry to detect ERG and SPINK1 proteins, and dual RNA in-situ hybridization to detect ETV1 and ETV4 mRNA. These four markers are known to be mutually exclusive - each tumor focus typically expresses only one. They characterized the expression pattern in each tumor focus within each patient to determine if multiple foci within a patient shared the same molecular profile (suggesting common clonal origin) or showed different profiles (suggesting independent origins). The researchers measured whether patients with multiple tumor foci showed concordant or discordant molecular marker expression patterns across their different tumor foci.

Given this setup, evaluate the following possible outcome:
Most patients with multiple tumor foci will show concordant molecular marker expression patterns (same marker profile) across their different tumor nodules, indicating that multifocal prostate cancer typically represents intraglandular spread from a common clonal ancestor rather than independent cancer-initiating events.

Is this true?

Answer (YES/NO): NO